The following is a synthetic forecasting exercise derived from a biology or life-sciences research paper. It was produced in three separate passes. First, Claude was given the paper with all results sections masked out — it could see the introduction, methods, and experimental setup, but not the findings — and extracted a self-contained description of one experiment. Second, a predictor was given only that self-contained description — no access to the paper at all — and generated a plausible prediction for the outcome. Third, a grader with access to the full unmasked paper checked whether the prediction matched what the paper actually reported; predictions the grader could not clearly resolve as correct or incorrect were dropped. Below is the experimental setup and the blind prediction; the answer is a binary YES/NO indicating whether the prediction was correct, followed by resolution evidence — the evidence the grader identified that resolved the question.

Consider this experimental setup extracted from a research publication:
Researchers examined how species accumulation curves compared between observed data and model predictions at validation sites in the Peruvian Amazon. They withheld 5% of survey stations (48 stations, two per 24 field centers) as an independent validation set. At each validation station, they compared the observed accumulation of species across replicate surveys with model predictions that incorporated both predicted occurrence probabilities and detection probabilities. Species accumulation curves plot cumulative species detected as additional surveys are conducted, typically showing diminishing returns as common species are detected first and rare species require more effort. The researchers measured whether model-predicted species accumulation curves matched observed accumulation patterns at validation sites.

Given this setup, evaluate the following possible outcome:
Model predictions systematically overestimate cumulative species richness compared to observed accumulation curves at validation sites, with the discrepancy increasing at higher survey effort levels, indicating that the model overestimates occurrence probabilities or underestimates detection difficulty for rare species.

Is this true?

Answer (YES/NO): NO